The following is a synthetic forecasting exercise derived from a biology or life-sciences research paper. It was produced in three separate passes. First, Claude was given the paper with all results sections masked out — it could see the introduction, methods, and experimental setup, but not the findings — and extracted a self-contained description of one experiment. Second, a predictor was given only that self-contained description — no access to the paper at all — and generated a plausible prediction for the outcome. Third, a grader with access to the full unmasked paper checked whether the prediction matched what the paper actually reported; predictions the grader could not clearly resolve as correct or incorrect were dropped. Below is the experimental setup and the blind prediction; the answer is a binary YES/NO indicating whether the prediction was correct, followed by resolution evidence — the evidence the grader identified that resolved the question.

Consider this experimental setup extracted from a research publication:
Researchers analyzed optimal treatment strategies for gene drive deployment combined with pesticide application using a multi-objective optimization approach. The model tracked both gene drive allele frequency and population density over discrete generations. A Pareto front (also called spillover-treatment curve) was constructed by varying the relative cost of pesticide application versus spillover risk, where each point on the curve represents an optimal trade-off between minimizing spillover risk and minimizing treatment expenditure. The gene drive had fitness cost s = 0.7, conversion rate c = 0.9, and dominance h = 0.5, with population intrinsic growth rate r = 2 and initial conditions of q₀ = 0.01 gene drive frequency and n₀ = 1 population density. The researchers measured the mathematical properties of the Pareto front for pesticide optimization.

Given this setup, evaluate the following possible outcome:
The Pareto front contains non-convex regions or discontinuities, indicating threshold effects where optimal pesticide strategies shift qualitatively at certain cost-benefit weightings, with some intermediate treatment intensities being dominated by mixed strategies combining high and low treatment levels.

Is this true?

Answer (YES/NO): NO